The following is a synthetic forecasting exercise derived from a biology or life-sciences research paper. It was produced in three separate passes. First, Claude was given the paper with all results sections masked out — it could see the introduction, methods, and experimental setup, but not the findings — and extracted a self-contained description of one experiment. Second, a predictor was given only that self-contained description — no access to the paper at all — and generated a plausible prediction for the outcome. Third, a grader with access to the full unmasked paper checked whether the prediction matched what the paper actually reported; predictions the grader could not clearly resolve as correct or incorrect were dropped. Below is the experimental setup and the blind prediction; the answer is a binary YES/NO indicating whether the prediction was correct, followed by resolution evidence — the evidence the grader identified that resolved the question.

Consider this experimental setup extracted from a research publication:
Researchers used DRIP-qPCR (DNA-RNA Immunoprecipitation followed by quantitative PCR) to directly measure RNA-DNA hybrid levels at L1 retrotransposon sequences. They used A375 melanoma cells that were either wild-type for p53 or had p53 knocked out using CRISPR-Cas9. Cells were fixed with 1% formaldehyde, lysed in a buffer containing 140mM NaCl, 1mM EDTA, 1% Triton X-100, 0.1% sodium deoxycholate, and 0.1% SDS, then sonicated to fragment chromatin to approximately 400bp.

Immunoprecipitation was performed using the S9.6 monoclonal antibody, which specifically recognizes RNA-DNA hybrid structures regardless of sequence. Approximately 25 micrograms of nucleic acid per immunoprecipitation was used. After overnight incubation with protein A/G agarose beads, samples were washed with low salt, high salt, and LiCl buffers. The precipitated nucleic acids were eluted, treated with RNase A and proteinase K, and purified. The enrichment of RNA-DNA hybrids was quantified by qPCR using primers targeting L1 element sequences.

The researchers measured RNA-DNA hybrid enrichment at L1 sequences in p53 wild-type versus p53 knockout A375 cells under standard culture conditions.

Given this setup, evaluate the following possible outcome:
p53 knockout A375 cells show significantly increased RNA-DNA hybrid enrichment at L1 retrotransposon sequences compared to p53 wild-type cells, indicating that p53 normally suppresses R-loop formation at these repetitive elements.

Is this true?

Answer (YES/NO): YES